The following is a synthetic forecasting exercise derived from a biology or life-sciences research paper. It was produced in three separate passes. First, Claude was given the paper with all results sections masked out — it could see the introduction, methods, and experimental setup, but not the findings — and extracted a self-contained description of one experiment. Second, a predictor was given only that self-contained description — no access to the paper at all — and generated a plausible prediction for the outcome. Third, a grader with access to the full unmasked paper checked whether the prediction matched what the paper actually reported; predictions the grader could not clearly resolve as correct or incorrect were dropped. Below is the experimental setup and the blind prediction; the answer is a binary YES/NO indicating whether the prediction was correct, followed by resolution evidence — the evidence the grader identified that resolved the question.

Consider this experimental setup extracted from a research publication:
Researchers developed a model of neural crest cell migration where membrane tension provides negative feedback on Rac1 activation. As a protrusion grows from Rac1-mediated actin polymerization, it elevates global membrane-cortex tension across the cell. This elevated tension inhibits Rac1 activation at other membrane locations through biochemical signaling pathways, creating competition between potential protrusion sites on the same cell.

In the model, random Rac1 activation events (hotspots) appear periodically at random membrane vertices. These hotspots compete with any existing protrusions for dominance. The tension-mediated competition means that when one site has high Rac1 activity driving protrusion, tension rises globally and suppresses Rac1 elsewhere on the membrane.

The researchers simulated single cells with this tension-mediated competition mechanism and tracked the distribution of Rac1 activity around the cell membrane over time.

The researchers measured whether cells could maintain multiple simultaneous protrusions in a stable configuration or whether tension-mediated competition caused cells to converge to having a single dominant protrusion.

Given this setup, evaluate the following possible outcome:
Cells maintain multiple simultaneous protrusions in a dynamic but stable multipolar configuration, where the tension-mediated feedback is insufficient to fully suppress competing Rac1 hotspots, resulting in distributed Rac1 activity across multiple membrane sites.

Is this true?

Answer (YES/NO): NO